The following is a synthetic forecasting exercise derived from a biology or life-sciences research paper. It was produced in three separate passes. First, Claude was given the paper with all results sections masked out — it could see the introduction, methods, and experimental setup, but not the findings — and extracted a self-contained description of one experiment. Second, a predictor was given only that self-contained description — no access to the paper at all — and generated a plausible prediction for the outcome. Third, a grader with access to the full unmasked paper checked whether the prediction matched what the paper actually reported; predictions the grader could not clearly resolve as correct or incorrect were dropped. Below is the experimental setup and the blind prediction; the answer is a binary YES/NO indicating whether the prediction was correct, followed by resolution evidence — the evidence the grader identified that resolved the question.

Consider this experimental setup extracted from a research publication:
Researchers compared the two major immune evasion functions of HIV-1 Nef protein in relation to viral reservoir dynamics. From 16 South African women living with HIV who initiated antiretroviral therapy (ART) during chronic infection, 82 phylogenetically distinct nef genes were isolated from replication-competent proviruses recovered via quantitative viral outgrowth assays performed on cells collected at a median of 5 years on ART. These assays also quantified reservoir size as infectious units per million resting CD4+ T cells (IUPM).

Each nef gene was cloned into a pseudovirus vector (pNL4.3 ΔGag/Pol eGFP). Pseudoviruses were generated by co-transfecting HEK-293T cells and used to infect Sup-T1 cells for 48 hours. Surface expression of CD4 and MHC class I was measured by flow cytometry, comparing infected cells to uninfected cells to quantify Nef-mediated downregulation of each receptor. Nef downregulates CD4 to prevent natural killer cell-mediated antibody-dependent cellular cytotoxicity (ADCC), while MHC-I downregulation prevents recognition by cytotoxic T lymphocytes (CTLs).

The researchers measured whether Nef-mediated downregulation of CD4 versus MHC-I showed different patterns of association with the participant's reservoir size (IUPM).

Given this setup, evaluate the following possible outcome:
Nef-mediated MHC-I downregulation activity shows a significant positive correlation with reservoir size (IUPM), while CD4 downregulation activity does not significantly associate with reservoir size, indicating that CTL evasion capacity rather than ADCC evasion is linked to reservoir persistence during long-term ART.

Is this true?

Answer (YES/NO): YES